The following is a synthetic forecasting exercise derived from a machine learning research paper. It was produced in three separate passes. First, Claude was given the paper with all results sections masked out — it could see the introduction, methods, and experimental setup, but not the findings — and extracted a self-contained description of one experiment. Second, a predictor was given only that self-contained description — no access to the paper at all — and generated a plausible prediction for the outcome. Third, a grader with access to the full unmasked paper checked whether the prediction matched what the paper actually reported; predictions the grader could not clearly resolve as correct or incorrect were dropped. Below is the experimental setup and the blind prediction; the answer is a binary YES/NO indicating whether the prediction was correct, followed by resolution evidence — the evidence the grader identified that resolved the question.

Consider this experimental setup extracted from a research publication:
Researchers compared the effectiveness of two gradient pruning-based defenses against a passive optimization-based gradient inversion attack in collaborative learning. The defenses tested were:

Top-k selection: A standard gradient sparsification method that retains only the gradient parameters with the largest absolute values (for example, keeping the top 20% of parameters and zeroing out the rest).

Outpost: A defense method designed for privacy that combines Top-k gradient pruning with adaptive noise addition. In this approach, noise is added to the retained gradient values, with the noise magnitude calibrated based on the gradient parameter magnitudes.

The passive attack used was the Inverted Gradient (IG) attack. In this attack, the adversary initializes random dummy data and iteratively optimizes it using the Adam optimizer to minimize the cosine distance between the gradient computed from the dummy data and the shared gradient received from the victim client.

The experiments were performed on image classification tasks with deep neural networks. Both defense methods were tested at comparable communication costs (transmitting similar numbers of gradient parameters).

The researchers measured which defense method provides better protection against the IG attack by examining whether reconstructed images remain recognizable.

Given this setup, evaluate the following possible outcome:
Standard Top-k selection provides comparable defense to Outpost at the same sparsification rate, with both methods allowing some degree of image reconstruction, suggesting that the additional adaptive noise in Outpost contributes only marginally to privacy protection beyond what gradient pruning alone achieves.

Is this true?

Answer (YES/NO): NO